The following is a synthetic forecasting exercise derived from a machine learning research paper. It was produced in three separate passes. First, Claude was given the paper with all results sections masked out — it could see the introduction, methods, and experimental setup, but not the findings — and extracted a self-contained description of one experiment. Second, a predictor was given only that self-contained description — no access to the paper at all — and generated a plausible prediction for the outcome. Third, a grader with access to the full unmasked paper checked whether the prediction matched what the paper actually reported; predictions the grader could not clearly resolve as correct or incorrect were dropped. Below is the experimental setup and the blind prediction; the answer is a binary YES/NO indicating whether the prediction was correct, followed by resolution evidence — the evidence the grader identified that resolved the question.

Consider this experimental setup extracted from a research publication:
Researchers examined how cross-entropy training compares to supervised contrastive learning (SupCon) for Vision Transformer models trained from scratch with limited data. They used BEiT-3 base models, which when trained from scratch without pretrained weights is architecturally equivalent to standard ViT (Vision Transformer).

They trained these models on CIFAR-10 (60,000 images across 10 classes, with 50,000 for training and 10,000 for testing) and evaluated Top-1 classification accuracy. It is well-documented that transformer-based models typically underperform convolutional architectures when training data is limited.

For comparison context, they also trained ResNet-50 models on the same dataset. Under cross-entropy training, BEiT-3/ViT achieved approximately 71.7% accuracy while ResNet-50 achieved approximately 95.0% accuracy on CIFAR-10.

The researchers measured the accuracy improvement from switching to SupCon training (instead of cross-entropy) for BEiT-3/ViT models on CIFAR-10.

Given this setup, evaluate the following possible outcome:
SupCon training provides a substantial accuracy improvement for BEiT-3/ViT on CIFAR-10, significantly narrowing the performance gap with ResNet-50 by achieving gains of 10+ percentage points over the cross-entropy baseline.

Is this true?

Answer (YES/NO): YES